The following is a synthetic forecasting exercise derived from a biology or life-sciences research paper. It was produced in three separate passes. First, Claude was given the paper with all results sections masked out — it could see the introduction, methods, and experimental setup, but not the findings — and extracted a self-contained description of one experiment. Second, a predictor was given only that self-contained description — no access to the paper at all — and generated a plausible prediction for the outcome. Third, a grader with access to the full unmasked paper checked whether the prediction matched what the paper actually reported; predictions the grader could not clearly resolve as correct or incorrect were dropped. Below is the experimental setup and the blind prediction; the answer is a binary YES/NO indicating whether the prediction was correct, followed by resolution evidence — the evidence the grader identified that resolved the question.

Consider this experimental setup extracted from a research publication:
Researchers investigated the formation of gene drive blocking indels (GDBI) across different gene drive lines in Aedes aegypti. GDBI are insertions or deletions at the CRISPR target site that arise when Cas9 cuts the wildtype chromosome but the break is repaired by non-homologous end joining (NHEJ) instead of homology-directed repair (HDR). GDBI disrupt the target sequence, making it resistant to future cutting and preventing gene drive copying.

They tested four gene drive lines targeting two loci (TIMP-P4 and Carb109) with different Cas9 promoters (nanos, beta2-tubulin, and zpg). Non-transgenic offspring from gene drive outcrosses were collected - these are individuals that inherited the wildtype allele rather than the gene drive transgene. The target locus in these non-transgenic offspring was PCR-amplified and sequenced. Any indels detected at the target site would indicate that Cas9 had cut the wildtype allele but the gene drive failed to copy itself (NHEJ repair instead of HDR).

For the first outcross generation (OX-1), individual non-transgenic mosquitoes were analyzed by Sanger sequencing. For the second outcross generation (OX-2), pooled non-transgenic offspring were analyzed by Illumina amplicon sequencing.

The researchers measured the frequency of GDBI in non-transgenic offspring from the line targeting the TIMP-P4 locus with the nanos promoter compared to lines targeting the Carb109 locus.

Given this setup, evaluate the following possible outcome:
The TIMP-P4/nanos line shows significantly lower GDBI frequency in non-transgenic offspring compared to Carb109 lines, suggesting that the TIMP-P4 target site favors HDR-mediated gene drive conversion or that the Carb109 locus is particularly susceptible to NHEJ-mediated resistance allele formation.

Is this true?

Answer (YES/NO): NO